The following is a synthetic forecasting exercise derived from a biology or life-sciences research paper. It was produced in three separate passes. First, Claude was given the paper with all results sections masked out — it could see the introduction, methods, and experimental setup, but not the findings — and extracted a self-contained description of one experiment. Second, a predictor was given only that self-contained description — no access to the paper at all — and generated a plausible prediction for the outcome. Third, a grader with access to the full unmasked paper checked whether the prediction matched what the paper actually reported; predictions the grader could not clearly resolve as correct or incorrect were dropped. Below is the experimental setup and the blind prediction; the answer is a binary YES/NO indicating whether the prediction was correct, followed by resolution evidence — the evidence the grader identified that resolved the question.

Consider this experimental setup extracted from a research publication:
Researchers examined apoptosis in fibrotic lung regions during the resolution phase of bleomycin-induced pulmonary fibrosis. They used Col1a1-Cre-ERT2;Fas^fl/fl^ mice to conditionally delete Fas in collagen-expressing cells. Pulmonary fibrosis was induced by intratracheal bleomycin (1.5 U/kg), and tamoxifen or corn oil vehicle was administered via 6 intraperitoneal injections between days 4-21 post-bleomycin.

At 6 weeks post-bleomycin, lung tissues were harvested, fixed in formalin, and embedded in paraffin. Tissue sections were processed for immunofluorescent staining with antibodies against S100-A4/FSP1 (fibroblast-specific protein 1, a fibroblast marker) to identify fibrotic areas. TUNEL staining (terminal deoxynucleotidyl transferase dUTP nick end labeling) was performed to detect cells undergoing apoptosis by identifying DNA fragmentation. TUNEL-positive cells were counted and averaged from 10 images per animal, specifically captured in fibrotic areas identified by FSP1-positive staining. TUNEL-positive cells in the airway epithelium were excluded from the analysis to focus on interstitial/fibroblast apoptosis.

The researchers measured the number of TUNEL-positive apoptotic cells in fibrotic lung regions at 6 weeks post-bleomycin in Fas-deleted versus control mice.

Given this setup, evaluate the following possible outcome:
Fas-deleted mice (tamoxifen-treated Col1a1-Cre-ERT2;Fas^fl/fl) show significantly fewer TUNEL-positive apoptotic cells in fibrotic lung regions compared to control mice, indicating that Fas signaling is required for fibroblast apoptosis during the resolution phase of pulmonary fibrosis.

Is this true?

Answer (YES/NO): NO